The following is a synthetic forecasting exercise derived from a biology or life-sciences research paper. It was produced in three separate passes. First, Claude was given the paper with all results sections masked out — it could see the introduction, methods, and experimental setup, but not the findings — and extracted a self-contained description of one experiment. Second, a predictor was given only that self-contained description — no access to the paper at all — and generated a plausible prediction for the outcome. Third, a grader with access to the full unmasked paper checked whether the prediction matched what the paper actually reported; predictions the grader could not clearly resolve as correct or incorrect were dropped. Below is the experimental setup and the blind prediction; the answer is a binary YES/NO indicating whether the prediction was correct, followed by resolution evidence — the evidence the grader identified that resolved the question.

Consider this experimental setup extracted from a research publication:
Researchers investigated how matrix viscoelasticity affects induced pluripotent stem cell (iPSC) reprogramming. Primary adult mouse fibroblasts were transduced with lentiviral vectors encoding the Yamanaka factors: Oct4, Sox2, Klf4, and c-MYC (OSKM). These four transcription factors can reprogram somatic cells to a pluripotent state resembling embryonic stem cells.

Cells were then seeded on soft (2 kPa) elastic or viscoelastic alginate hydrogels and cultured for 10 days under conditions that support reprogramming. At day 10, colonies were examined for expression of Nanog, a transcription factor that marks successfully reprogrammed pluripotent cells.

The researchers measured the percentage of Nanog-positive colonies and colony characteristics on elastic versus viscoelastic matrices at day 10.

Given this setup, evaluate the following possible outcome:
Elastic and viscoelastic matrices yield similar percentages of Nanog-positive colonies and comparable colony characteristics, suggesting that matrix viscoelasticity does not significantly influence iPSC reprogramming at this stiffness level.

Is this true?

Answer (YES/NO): NO